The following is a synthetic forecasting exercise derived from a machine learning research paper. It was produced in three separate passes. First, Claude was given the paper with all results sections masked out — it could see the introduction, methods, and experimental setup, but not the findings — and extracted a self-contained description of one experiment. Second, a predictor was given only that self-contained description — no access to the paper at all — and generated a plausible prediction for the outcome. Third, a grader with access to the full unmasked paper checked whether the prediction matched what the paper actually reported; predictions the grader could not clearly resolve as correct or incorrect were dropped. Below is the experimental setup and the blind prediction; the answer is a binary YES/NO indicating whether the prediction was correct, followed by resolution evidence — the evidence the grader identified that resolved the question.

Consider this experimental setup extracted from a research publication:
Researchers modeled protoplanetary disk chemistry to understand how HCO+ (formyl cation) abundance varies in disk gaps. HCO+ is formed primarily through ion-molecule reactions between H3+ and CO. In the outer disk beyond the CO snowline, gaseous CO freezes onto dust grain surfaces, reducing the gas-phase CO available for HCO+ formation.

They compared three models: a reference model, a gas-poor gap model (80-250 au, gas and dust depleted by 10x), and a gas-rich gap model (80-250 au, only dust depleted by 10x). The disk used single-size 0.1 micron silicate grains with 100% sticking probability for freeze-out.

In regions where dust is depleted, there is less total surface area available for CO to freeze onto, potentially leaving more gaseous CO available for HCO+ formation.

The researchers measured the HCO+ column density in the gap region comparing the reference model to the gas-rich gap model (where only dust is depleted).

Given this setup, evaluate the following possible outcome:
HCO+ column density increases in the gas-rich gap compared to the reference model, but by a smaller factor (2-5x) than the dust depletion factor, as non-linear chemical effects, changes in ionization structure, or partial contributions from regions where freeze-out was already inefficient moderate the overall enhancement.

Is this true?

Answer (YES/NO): NO